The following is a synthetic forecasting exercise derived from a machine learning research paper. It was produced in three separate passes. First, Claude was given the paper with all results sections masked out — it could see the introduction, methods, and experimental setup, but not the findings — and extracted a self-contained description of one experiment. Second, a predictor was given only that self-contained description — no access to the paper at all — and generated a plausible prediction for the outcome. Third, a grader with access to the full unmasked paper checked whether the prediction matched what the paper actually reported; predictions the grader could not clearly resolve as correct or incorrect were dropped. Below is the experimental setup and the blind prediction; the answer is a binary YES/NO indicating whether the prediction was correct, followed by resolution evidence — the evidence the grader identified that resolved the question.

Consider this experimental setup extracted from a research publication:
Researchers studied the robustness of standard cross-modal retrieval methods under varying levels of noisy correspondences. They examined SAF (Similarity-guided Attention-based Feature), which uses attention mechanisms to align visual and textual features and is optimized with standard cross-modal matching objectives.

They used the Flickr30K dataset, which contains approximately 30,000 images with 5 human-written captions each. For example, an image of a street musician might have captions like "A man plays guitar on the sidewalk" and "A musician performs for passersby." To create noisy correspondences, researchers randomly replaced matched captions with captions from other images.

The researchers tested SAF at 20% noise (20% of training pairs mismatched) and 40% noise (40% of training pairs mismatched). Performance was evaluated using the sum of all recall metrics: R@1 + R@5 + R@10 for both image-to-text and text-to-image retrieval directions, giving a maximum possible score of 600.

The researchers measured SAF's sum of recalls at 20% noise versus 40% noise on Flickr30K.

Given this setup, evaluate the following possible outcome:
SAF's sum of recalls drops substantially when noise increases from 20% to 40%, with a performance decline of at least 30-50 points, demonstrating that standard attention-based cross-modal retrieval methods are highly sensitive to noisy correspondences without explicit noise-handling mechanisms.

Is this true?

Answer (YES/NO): YES